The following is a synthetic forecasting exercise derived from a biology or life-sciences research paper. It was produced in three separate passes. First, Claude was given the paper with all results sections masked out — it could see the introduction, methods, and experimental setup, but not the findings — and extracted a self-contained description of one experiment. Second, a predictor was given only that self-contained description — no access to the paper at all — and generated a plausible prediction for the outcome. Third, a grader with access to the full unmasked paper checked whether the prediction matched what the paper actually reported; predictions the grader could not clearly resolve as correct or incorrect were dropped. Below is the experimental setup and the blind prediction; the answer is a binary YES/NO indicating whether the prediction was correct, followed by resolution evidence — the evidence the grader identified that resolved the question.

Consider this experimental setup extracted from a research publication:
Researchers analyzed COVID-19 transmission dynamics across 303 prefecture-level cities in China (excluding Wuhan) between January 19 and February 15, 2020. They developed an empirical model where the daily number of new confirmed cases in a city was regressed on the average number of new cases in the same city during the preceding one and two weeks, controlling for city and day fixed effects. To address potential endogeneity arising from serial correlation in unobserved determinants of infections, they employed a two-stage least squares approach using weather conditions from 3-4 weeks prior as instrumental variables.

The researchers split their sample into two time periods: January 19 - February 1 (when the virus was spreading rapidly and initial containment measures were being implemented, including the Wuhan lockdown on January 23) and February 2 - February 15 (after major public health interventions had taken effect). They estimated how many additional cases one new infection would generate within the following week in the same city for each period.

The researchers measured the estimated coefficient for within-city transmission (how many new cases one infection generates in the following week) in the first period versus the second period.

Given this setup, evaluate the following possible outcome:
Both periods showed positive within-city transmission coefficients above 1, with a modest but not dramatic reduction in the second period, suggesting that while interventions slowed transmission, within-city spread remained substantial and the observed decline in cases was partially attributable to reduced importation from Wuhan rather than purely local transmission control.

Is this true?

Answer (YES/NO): NO